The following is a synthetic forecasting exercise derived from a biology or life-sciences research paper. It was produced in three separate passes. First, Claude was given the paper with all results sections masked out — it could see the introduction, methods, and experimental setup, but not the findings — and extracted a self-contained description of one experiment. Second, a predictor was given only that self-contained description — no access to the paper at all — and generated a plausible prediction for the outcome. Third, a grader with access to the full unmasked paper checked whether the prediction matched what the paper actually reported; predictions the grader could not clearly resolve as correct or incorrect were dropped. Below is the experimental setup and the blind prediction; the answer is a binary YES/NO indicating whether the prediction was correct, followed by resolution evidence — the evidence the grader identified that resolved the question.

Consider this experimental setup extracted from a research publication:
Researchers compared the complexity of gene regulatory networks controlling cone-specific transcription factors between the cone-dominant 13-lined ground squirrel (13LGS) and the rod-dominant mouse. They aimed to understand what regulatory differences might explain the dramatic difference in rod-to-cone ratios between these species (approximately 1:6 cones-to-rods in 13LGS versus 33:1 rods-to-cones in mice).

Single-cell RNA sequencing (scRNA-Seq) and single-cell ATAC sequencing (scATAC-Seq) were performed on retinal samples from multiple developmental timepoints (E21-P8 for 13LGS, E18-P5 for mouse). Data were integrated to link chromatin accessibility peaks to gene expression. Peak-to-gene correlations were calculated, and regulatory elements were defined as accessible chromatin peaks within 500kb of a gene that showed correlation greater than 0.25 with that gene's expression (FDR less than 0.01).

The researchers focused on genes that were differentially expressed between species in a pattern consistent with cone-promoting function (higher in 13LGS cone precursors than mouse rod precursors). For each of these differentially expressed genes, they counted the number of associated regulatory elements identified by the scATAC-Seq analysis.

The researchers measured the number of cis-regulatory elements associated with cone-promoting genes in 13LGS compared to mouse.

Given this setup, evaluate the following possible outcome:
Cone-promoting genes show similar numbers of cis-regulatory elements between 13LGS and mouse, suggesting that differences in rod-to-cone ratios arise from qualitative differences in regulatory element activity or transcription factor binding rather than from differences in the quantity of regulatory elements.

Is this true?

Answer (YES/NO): NO